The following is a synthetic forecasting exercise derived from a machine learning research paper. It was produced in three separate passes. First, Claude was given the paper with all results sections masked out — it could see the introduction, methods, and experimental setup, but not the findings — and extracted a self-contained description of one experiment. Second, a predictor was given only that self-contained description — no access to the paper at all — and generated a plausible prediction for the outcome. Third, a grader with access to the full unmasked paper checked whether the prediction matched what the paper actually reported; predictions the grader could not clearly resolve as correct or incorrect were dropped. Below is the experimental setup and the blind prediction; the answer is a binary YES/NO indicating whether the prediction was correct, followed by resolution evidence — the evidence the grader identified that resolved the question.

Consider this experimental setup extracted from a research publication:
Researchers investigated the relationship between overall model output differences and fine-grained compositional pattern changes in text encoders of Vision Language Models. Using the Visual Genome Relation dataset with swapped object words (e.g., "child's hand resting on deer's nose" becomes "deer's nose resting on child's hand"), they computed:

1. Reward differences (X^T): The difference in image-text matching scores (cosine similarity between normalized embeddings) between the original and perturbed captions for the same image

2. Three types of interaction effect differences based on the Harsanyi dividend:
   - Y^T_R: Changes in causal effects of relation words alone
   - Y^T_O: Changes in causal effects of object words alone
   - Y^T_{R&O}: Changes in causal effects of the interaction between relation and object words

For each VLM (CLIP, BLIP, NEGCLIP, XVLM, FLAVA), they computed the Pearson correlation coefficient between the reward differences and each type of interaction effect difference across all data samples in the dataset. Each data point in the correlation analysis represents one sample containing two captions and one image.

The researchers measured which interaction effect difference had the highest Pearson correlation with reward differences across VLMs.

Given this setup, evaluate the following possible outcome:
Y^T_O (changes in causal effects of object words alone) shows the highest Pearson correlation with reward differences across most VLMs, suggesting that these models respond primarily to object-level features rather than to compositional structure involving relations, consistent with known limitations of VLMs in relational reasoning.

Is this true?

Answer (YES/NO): NO